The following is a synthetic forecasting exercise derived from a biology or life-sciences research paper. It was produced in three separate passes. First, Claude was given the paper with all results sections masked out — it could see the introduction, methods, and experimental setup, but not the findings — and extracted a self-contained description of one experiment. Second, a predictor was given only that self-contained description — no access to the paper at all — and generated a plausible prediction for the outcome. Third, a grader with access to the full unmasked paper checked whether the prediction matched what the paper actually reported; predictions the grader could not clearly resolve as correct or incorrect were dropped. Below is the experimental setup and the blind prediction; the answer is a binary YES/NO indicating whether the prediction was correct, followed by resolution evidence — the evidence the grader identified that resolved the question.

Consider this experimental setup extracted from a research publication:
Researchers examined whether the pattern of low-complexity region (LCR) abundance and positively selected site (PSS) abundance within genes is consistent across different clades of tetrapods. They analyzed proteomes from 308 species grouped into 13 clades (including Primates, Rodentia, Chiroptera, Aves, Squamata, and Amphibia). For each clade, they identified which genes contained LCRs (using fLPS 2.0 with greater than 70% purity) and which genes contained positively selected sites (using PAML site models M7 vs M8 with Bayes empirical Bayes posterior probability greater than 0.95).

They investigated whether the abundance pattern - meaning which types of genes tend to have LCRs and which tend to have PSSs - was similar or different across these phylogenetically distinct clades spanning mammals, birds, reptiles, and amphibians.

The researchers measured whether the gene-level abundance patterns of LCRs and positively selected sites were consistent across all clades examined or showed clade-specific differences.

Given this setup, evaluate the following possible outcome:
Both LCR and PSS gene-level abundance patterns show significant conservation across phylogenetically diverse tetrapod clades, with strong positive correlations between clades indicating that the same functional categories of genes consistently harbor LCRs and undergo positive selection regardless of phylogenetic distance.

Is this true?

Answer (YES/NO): NO